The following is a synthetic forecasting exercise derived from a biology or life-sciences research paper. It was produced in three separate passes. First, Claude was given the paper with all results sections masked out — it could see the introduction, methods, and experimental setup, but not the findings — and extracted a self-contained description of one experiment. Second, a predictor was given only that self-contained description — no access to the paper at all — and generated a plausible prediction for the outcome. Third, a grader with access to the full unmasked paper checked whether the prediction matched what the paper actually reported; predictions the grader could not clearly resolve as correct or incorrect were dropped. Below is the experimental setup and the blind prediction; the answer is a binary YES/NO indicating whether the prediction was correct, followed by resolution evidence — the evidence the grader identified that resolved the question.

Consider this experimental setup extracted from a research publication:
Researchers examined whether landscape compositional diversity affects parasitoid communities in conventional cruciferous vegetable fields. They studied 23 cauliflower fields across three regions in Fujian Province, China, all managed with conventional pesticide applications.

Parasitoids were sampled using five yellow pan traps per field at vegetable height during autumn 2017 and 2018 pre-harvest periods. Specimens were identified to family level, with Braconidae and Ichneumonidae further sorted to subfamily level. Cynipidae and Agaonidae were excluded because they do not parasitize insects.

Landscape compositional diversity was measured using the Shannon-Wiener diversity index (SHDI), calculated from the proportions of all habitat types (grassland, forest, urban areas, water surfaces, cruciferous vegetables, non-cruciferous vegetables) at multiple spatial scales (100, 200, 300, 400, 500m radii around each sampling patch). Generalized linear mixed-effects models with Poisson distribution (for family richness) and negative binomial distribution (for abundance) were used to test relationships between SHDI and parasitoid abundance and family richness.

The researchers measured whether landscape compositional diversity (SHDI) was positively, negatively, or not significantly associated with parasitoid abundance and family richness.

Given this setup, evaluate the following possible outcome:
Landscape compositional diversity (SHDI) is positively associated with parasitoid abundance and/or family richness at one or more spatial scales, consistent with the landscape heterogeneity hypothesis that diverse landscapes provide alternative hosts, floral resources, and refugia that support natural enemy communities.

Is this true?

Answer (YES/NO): YES